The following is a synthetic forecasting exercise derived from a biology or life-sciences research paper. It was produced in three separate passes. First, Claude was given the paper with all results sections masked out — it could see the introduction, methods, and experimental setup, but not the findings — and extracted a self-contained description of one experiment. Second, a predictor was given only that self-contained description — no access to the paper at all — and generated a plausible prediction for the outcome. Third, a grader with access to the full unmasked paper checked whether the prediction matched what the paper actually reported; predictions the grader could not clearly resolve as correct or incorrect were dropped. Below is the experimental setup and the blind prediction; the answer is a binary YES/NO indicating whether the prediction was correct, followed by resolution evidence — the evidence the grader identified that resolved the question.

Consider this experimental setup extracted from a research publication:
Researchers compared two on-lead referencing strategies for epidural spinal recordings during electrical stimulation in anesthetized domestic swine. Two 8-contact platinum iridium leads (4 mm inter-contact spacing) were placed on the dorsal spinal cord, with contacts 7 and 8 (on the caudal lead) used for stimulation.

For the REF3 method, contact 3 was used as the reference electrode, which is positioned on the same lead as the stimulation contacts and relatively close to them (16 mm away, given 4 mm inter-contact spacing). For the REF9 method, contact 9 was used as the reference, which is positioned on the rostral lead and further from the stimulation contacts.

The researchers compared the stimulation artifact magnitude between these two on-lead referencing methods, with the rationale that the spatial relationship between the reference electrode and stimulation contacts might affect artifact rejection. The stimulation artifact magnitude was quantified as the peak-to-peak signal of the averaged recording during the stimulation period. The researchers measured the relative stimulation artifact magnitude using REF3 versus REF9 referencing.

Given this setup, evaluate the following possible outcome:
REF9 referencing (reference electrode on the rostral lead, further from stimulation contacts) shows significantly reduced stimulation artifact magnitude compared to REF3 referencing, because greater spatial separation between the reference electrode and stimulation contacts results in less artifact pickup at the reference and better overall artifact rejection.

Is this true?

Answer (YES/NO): YES